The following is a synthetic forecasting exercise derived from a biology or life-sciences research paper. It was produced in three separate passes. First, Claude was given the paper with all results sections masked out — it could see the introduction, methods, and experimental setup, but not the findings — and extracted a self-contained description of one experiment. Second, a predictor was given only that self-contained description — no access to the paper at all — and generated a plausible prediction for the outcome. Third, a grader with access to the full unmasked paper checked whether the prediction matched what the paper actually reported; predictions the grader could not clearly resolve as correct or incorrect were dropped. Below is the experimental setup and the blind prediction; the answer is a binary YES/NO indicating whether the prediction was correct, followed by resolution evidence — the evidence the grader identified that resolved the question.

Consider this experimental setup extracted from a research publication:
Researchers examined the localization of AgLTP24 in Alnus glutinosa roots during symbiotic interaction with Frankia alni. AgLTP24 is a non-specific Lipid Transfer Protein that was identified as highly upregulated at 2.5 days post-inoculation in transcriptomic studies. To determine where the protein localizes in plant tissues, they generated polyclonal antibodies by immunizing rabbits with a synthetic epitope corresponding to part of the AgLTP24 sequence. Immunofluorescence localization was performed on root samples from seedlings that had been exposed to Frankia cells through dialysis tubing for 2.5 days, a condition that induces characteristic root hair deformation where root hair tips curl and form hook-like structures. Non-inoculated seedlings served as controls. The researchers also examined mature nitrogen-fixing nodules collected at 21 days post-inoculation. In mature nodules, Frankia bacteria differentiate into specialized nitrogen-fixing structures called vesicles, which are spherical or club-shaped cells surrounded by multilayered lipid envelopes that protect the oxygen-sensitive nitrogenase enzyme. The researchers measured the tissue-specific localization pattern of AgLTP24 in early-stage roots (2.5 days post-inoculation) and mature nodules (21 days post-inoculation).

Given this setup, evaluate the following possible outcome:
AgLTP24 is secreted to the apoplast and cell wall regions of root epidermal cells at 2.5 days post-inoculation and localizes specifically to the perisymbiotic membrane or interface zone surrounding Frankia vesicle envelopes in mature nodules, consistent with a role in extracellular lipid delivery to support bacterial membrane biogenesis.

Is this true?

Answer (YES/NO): NO